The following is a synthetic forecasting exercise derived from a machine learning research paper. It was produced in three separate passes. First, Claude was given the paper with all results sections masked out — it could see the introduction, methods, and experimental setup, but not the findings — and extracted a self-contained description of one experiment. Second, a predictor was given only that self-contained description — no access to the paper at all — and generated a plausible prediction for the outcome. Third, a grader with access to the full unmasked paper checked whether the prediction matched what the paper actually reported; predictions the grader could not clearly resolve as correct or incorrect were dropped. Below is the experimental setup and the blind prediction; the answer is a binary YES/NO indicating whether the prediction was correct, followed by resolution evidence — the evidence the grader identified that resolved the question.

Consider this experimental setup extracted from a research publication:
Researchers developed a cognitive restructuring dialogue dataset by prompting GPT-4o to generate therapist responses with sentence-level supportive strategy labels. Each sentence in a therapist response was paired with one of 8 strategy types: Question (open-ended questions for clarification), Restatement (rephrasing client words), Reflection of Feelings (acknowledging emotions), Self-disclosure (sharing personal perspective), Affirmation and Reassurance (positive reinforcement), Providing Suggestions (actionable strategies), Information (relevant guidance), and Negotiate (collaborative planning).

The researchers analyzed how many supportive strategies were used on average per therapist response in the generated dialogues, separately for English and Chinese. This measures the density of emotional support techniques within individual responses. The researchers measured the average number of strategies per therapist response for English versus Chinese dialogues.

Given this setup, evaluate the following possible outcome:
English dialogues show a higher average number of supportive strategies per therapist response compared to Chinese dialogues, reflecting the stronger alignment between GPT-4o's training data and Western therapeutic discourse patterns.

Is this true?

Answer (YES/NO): NO